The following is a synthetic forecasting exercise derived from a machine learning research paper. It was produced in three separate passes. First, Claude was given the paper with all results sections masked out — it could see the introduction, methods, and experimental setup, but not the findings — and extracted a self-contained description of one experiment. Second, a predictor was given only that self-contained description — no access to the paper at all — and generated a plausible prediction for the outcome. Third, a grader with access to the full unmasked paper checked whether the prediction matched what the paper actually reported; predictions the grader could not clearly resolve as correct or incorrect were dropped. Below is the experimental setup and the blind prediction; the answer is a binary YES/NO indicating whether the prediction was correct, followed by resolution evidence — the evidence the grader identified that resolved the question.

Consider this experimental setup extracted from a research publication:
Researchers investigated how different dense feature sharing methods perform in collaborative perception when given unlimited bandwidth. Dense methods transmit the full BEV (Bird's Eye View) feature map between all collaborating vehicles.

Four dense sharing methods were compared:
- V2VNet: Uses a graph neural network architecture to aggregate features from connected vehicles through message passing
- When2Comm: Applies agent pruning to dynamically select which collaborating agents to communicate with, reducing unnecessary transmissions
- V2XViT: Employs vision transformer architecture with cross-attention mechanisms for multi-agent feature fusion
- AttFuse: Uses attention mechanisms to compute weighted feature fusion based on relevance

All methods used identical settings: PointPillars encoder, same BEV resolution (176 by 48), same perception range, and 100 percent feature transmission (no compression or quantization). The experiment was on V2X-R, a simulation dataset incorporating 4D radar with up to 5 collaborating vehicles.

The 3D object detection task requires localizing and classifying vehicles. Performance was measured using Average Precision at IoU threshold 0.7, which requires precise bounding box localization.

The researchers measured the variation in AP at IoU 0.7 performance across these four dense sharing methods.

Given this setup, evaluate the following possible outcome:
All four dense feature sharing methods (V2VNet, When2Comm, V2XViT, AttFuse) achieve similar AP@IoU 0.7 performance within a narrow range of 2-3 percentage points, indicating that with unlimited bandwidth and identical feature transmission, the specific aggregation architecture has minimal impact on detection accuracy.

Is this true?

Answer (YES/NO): NO